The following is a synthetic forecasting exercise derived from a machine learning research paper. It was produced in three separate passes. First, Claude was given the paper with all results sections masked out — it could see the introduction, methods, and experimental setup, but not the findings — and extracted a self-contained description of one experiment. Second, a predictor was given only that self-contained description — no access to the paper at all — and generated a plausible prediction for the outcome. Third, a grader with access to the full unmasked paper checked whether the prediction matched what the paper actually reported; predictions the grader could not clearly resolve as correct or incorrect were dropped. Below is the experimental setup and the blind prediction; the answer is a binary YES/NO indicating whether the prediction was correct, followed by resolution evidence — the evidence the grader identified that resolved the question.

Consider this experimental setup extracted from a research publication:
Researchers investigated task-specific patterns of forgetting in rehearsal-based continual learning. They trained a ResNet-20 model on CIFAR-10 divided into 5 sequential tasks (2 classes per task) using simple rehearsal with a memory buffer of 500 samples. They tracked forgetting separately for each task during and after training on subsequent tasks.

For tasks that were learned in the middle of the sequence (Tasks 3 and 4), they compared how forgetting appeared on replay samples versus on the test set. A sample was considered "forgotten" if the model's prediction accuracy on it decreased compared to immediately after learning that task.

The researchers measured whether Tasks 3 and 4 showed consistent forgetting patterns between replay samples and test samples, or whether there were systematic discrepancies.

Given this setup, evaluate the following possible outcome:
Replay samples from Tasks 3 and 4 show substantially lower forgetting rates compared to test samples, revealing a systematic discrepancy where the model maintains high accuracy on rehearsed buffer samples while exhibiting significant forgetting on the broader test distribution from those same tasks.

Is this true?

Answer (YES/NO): YES